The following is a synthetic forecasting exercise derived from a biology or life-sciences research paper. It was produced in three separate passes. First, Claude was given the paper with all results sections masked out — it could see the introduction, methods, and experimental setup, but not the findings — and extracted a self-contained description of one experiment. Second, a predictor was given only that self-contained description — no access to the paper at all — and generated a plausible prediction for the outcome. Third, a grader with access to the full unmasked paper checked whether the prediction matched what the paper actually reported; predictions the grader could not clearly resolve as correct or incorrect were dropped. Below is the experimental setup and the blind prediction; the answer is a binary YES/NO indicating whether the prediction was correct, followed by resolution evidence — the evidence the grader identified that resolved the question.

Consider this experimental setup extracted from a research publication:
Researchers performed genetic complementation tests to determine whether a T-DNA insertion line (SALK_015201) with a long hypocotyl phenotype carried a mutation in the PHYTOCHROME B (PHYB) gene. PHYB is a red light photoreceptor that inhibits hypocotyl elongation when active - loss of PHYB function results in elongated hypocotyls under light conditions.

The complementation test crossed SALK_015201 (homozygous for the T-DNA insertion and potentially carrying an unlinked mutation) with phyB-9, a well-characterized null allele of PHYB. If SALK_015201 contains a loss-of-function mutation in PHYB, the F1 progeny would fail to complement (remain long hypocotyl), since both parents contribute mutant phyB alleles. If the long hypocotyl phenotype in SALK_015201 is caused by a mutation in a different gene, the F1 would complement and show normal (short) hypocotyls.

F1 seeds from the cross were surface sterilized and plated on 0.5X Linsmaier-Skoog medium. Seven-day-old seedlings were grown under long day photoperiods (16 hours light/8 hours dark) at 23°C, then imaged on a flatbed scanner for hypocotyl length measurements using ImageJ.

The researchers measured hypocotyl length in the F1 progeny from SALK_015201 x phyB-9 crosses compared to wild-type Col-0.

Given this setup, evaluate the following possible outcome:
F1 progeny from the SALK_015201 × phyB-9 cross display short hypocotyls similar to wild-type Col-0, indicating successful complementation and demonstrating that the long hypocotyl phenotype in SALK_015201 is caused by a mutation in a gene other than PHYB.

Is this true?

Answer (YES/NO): NO